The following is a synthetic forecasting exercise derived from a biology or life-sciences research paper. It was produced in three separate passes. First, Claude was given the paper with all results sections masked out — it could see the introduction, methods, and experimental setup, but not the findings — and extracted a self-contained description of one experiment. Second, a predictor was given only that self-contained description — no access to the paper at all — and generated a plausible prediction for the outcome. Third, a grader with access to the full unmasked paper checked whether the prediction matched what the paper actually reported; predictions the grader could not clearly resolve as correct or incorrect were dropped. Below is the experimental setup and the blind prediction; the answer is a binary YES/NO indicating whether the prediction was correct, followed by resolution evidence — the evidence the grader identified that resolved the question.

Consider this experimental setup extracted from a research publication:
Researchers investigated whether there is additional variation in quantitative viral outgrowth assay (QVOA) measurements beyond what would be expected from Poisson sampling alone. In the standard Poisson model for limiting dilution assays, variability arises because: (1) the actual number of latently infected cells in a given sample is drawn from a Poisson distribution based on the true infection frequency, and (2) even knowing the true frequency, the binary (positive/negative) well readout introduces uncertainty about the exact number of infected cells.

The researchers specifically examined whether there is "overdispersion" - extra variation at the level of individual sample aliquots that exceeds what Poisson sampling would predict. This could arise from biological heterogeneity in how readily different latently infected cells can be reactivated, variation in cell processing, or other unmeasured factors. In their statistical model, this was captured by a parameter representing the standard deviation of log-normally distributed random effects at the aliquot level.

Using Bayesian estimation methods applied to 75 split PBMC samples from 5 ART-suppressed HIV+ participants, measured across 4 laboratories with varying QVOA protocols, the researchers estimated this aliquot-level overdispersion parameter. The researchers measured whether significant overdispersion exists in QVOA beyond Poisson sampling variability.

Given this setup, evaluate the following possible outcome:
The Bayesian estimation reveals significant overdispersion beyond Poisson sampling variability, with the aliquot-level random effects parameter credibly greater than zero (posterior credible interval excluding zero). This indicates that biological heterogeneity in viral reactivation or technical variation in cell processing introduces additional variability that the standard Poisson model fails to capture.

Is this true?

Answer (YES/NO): NO